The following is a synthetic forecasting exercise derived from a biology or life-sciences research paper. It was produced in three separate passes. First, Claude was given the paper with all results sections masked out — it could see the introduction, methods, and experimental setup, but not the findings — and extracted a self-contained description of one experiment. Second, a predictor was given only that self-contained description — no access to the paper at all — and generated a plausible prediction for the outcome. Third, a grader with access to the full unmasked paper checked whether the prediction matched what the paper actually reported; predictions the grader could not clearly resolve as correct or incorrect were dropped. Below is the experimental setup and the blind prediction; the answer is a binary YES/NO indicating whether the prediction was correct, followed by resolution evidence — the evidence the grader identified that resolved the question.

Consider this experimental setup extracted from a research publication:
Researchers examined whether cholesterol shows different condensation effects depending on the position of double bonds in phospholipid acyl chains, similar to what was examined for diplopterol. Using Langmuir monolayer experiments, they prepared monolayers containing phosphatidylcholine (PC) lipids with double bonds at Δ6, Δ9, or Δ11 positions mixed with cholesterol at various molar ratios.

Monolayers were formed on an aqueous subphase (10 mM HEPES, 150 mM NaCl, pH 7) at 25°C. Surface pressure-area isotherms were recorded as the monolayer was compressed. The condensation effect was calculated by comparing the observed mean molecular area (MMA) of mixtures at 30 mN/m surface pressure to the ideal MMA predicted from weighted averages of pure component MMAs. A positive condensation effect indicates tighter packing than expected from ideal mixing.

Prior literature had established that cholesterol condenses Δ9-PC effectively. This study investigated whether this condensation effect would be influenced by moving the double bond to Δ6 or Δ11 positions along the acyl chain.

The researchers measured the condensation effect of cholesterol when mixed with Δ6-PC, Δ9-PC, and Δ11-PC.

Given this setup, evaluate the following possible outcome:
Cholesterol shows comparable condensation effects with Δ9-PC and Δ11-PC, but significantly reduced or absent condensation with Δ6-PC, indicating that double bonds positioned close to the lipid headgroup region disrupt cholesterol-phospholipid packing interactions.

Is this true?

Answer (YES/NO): NO